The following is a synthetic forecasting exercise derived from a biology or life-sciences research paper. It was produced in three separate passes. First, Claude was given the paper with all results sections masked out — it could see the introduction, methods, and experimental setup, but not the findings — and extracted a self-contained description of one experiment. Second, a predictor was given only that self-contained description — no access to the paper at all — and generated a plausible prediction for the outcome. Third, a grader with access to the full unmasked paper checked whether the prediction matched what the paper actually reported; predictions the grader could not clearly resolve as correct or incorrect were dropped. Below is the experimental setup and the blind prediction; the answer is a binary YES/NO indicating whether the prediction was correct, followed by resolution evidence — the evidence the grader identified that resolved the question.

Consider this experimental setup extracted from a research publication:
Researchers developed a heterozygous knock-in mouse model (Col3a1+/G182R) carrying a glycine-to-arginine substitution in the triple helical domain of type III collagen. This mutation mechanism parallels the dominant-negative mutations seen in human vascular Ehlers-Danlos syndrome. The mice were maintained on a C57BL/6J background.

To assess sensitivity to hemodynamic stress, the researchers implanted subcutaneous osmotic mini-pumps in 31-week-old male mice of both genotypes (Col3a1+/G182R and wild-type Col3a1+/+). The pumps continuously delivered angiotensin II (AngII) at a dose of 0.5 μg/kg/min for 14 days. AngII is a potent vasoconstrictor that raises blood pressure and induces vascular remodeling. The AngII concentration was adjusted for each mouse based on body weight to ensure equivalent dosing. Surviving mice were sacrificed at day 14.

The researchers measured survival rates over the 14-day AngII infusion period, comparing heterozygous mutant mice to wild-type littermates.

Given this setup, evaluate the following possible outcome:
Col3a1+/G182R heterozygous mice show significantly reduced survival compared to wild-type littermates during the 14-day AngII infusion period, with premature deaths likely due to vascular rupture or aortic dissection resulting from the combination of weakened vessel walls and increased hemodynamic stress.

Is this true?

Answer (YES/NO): YES